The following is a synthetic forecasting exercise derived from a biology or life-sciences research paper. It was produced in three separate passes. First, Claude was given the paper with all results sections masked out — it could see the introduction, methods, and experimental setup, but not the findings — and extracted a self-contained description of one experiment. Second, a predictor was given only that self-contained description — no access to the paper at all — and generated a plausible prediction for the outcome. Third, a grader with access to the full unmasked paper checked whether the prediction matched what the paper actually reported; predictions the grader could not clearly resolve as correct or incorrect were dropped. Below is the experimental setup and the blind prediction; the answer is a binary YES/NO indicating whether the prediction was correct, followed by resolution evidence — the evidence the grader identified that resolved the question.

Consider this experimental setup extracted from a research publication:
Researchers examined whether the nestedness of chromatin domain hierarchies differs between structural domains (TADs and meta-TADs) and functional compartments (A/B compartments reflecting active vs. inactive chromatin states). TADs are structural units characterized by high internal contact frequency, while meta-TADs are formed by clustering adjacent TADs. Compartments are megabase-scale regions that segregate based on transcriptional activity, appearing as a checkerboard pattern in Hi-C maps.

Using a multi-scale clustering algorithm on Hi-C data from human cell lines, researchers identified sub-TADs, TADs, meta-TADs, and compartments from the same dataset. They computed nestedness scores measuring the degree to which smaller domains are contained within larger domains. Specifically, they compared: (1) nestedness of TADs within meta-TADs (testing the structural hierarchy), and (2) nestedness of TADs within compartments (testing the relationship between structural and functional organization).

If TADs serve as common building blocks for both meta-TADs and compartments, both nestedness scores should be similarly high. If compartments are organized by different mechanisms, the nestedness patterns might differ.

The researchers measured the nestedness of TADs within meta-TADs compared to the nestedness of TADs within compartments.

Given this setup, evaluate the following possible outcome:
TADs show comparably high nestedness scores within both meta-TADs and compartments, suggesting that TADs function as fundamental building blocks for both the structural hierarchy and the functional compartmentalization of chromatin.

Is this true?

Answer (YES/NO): NO